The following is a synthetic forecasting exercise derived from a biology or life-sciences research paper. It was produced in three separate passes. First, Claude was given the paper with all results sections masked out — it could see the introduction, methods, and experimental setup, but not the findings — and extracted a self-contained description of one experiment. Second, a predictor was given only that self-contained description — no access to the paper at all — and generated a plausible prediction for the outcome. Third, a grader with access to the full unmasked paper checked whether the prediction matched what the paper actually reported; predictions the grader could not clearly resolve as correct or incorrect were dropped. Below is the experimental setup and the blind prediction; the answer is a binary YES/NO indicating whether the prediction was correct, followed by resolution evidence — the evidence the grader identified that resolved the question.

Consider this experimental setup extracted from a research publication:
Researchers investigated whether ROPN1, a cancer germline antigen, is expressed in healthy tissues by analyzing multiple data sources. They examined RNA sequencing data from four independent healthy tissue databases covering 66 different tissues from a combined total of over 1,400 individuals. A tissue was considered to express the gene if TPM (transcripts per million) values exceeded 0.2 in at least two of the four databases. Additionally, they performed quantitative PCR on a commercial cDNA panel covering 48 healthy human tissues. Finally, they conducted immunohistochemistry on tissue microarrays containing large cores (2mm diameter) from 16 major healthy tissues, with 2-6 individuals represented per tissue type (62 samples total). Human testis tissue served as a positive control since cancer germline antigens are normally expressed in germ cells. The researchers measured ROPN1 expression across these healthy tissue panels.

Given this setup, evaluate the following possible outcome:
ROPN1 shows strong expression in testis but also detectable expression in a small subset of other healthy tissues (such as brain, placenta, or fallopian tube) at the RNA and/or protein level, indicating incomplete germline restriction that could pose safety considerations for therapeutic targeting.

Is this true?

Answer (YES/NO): NO